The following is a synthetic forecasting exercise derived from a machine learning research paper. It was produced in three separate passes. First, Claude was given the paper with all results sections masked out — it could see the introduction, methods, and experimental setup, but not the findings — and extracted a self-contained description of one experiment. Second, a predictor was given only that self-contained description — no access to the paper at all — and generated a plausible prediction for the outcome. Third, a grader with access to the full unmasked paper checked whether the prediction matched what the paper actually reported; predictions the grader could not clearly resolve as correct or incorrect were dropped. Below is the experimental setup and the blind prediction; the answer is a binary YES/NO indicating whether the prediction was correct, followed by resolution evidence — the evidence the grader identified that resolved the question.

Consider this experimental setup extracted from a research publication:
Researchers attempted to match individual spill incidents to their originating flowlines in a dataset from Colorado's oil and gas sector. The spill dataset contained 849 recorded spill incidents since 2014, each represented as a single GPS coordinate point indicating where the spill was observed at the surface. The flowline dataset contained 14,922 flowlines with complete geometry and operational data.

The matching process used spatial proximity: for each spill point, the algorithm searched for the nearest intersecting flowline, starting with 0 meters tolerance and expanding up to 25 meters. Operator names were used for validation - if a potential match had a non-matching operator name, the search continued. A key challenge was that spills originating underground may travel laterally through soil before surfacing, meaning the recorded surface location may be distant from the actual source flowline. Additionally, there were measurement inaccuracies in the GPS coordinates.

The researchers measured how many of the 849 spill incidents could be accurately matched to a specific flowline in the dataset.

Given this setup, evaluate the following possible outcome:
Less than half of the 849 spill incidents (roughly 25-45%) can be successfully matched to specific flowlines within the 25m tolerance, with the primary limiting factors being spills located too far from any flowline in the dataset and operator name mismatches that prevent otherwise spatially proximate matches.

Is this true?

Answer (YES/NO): NO